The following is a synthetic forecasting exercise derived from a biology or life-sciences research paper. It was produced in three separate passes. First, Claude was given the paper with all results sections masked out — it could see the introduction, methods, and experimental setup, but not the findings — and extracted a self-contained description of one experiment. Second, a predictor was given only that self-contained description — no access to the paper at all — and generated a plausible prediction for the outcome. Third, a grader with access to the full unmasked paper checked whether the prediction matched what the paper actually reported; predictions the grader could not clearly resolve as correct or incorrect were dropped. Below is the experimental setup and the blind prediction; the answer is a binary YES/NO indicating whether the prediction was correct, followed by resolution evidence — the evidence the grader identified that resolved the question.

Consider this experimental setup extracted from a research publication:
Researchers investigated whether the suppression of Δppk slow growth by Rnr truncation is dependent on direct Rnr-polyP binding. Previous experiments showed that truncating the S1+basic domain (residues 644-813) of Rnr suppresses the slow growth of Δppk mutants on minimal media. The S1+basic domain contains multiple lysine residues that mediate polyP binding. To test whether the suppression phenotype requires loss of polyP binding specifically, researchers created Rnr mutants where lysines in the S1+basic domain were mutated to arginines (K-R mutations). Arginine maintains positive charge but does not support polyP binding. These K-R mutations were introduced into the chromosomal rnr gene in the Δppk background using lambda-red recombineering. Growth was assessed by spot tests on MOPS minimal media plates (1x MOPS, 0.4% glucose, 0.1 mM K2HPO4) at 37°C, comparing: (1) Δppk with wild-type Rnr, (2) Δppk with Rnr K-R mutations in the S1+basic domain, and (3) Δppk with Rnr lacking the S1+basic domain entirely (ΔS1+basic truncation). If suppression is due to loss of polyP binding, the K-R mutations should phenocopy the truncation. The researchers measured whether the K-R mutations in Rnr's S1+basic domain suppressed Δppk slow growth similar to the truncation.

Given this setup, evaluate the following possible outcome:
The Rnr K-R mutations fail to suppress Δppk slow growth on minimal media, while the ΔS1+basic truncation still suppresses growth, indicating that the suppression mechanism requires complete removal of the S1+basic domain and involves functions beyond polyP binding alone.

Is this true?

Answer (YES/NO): YES